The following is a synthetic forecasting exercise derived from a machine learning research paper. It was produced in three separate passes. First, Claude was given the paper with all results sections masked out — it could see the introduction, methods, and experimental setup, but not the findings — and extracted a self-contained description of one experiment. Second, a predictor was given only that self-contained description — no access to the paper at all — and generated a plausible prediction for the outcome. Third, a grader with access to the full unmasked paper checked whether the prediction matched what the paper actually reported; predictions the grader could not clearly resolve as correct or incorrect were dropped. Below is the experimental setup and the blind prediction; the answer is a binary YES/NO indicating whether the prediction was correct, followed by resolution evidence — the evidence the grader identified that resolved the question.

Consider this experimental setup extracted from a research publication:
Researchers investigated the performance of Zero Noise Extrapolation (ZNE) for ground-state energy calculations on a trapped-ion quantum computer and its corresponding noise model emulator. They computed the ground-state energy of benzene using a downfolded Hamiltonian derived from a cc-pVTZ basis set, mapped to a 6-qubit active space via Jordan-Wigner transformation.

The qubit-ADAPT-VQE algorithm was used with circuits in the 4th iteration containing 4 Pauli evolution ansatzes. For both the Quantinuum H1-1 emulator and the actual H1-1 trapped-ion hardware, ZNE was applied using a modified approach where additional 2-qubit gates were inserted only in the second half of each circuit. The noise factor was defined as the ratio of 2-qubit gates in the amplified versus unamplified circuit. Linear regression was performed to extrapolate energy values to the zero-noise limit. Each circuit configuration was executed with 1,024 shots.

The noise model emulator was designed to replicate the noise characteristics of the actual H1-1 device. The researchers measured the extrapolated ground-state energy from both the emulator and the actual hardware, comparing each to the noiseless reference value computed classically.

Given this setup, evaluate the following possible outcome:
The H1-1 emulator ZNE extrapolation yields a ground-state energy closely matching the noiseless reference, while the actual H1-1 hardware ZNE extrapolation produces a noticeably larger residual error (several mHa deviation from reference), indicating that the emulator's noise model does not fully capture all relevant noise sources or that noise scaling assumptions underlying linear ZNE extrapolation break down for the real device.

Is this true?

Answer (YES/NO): NO